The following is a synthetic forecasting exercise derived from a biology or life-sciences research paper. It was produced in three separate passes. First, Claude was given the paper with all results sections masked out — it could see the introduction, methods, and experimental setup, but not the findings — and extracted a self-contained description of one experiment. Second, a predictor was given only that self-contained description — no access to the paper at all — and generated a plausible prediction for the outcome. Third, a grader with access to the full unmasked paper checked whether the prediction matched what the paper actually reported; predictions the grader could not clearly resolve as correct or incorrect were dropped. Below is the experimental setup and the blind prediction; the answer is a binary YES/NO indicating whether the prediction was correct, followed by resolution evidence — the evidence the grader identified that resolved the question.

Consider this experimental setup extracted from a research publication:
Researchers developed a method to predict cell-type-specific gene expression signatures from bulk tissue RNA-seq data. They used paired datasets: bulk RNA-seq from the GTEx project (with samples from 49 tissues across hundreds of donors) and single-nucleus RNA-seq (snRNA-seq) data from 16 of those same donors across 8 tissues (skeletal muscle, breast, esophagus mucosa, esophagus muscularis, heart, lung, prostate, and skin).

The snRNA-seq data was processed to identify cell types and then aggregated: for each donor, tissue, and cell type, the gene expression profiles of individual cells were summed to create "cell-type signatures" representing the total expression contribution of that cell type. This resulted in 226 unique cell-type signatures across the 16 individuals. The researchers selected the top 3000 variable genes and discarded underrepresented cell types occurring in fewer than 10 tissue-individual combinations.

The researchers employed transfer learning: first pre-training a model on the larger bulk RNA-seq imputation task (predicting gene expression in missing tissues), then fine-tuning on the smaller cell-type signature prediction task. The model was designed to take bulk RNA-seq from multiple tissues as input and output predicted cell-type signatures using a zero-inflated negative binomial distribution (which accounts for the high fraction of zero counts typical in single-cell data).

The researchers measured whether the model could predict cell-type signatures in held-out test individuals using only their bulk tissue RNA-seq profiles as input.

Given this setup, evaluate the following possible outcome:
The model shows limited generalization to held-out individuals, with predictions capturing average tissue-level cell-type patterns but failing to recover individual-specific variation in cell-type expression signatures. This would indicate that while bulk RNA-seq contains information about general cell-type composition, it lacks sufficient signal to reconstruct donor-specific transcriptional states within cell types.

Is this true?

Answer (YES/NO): NO